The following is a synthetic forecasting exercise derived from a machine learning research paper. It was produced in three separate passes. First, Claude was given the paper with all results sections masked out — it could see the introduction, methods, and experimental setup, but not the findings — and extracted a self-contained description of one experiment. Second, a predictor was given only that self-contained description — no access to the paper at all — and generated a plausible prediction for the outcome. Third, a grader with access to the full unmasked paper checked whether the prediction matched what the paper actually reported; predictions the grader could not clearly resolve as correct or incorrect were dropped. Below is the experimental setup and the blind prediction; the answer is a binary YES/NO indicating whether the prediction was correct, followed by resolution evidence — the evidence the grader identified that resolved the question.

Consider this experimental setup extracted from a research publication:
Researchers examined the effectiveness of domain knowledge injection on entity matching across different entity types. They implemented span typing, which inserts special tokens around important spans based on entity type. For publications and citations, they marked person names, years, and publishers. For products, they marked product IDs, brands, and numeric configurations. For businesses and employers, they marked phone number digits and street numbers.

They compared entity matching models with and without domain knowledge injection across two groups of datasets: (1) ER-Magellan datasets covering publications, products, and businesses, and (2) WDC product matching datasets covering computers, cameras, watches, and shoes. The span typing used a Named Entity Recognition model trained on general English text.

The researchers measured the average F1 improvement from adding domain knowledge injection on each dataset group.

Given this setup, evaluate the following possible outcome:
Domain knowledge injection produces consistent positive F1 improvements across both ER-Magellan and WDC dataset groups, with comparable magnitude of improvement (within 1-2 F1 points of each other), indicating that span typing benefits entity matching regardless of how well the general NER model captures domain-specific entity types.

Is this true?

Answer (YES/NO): NO